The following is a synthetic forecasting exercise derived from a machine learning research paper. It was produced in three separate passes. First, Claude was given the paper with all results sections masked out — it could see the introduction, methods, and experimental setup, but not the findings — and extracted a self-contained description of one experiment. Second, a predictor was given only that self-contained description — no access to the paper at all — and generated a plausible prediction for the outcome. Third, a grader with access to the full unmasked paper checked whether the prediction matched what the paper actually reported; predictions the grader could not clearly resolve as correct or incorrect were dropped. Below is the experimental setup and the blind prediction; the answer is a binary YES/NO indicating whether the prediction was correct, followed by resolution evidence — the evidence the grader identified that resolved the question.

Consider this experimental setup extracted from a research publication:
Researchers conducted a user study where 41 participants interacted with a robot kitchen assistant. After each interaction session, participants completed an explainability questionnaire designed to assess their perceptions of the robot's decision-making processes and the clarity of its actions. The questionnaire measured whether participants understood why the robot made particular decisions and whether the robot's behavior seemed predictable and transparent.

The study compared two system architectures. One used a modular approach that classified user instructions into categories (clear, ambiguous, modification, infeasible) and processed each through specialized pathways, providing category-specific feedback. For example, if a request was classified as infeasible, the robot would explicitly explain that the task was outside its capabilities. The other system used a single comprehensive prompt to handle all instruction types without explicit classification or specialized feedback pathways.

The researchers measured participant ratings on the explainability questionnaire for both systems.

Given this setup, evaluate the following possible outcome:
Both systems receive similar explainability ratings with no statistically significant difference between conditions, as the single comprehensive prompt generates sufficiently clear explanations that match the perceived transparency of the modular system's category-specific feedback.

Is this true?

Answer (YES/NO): YES